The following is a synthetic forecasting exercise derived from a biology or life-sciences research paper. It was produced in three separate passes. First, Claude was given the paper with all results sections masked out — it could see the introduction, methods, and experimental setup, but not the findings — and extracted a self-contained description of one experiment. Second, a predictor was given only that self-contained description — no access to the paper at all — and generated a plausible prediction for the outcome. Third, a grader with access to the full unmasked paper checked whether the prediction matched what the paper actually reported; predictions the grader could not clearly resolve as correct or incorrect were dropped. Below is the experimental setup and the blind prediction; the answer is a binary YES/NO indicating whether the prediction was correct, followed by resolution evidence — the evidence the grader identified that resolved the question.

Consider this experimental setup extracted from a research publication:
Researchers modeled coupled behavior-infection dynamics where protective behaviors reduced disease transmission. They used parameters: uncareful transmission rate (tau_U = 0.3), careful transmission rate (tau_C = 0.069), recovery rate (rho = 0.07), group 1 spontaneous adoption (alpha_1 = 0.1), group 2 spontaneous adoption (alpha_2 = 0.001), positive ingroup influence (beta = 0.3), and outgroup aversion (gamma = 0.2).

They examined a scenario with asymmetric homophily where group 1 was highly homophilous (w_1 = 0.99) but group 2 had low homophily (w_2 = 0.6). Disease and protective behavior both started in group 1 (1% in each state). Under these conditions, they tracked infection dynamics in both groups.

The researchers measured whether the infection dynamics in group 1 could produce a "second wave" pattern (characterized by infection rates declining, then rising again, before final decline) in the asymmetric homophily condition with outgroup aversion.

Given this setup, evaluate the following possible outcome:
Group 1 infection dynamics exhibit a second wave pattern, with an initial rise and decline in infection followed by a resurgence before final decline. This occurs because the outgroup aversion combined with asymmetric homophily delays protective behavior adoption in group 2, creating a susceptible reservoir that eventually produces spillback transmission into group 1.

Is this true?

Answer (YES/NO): YES